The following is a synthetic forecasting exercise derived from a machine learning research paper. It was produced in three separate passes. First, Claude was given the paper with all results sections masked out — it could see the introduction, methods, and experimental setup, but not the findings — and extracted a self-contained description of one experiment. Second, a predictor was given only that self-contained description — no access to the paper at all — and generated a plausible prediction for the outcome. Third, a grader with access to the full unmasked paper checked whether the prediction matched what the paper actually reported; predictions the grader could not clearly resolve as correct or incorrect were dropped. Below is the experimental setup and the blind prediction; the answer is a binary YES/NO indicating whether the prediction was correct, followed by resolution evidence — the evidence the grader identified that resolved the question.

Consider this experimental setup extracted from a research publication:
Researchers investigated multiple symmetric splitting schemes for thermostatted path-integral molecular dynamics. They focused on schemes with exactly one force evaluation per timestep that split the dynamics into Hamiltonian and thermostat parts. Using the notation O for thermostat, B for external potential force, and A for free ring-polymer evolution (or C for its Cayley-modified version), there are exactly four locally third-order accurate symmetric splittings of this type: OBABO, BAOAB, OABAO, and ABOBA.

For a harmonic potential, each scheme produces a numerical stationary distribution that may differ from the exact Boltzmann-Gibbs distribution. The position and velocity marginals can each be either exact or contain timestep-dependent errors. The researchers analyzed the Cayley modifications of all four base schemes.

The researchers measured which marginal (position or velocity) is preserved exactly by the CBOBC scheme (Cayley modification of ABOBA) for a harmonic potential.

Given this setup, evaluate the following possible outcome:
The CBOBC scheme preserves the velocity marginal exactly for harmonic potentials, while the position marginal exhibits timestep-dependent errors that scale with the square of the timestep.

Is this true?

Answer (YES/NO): NO